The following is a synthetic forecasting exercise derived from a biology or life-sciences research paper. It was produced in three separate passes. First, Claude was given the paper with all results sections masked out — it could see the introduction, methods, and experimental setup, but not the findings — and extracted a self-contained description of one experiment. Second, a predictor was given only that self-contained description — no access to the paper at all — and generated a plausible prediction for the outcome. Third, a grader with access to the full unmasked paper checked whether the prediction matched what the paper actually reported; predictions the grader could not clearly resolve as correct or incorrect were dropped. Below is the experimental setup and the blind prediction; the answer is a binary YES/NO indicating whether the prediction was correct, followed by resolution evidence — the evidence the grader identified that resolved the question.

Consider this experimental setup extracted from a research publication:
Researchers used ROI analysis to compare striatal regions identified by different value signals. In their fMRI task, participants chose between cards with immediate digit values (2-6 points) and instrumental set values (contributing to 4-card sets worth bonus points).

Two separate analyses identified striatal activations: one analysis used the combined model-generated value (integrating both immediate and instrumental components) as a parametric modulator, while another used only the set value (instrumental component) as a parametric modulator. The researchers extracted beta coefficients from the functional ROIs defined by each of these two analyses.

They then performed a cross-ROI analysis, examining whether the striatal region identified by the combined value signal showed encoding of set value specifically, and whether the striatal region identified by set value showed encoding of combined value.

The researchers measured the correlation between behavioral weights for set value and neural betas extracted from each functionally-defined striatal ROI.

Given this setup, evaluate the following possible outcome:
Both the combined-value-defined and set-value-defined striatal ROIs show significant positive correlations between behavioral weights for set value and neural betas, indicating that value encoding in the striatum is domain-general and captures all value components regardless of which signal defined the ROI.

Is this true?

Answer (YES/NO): NO